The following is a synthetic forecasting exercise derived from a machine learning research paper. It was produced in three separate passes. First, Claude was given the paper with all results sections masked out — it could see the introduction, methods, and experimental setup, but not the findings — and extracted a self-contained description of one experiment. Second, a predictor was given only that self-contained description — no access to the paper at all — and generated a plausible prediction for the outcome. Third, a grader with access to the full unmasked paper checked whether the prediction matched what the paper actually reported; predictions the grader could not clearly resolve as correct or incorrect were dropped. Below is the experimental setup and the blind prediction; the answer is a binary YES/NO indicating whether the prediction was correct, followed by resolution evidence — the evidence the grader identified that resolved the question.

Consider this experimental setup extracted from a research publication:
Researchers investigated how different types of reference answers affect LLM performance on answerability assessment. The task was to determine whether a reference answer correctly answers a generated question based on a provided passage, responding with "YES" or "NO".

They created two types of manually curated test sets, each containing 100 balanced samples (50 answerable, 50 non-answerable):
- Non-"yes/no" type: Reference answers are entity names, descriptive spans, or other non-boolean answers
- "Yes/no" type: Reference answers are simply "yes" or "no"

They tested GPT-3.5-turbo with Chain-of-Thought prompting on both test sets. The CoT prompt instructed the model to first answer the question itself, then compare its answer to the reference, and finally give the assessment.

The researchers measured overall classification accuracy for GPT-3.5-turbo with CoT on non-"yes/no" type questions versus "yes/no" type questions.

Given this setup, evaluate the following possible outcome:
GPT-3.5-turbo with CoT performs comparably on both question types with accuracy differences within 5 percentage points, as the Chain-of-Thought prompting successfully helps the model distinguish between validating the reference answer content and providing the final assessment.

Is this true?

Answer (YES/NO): NO